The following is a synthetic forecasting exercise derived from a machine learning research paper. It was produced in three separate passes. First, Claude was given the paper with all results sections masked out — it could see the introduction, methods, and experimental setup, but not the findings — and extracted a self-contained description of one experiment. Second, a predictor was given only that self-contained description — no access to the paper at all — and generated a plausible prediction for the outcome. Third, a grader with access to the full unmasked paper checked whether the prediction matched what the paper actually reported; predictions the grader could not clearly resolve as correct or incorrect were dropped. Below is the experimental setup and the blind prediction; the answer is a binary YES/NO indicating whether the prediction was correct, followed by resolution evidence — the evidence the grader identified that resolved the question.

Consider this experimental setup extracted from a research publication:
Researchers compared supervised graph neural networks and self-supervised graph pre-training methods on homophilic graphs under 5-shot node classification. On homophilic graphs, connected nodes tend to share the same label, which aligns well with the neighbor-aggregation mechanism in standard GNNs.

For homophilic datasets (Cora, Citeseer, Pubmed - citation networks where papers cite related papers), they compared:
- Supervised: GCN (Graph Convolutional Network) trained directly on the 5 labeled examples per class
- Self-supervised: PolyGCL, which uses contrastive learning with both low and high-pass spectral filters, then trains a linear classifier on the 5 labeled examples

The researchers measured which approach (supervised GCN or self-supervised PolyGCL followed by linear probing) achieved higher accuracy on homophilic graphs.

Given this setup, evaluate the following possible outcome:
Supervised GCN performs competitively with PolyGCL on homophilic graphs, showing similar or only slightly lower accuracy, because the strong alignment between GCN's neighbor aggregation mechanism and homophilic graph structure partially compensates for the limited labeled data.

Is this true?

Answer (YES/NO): NO